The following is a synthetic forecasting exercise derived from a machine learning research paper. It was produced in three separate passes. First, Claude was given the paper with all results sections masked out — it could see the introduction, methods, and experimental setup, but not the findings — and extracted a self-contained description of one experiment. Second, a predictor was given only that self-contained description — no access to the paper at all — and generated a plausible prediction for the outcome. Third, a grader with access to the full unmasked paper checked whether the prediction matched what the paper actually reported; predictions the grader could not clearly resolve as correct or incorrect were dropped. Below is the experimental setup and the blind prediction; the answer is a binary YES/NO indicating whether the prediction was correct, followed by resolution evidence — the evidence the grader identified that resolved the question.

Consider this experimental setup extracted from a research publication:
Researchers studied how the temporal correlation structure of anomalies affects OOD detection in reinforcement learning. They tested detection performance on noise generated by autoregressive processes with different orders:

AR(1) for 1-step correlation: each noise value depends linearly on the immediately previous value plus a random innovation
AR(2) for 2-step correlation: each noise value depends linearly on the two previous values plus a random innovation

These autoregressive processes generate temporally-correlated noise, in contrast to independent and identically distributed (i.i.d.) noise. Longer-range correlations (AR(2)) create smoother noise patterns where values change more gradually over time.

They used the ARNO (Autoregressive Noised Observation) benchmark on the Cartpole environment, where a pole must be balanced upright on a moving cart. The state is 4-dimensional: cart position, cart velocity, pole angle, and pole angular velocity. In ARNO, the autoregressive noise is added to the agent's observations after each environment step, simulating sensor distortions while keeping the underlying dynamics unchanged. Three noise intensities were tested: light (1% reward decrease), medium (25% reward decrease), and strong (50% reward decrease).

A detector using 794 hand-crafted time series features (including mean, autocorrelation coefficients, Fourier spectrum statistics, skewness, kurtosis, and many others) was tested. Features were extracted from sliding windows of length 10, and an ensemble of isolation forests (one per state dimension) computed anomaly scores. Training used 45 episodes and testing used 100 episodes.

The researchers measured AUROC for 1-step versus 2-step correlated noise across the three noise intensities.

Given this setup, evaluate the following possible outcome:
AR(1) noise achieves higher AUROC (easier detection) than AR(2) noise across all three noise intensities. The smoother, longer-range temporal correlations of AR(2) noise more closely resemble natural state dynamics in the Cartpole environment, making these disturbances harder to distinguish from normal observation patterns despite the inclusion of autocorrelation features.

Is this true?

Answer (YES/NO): NO